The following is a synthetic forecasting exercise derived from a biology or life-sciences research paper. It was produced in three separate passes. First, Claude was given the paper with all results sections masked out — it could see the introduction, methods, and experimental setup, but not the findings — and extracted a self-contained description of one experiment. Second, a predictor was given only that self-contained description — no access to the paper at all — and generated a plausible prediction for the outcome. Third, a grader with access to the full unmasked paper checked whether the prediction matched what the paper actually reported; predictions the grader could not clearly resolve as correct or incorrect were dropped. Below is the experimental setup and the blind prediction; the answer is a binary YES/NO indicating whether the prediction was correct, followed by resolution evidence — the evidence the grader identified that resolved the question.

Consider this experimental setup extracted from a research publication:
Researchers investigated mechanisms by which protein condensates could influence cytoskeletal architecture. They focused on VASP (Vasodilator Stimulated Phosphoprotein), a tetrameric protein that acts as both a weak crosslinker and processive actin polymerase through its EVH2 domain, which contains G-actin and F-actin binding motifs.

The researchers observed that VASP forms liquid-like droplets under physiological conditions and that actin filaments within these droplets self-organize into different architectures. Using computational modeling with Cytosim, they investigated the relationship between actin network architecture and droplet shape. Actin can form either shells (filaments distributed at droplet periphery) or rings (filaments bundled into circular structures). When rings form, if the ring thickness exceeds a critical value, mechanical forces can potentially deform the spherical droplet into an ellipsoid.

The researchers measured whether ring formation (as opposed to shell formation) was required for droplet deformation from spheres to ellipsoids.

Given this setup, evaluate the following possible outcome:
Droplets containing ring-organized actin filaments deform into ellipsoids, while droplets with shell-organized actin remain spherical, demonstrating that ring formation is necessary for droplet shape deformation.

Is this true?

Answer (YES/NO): YES